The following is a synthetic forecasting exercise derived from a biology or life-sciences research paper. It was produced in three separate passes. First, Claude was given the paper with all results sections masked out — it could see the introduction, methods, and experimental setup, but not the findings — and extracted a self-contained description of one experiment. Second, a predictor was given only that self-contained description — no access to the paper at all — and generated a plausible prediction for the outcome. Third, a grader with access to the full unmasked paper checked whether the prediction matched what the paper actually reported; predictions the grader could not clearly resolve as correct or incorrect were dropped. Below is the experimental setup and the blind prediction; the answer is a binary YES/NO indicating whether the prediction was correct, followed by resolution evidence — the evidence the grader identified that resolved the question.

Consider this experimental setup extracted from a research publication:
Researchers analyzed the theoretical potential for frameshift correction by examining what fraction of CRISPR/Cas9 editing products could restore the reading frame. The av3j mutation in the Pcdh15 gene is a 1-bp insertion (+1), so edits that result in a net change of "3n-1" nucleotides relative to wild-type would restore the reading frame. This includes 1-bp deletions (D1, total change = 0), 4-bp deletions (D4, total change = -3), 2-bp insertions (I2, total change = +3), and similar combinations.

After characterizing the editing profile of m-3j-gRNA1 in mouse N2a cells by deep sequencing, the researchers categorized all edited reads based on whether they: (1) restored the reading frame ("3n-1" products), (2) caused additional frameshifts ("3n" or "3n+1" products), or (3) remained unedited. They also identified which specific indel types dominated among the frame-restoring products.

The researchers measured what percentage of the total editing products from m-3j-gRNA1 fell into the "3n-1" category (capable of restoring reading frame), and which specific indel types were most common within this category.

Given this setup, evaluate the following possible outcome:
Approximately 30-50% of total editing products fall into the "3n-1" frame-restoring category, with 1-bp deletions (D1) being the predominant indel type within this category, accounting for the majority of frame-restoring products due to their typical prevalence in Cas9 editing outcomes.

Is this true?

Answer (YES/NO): YES